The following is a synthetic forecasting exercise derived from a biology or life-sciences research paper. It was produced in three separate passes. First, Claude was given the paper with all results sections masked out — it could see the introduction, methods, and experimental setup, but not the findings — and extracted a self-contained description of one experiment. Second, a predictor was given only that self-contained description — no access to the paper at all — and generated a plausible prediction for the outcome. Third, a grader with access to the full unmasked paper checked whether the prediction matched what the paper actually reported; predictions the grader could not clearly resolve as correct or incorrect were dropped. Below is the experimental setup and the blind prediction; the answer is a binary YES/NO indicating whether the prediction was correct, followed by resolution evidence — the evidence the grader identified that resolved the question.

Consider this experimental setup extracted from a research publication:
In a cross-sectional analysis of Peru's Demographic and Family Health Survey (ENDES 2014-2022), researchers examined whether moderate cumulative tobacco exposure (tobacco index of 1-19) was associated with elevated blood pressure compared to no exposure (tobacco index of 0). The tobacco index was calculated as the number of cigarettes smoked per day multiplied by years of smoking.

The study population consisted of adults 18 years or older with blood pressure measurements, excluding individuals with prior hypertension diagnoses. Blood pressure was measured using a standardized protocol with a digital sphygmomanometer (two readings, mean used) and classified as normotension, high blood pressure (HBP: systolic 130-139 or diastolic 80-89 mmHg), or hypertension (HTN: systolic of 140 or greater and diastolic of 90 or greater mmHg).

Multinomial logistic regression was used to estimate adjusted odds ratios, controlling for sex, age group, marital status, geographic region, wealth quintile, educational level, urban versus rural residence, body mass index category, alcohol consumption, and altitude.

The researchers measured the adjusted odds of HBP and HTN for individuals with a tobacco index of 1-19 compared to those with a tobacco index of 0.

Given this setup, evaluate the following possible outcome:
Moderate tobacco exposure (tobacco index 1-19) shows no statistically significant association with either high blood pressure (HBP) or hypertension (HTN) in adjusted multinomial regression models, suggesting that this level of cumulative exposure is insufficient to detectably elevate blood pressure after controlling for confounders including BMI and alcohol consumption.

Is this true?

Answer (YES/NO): YES